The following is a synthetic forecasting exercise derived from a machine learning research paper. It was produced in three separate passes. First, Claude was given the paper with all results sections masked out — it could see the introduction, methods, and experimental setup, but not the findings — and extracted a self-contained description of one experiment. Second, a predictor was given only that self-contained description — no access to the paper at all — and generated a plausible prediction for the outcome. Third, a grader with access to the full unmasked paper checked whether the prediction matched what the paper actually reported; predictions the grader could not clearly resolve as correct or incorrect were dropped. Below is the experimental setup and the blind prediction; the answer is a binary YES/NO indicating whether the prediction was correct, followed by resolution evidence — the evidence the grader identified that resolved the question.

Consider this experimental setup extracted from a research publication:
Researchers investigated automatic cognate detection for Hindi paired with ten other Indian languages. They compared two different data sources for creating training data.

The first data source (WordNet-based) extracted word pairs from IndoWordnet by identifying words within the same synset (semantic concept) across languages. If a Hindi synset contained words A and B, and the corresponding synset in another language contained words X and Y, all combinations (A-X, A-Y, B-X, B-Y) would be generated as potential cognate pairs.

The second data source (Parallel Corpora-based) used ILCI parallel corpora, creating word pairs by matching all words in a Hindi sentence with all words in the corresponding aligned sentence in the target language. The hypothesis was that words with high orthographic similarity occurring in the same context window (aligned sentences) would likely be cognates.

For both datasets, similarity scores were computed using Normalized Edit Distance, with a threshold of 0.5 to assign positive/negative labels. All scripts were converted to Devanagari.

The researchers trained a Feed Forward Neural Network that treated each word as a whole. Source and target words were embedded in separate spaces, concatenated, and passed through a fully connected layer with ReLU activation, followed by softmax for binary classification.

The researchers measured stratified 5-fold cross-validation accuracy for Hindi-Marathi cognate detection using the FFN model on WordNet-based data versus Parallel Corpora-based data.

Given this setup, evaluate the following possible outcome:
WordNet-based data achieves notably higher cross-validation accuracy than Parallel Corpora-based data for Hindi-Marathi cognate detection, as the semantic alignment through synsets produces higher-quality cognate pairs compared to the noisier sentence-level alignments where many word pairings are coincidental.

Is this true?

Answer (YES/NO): YES